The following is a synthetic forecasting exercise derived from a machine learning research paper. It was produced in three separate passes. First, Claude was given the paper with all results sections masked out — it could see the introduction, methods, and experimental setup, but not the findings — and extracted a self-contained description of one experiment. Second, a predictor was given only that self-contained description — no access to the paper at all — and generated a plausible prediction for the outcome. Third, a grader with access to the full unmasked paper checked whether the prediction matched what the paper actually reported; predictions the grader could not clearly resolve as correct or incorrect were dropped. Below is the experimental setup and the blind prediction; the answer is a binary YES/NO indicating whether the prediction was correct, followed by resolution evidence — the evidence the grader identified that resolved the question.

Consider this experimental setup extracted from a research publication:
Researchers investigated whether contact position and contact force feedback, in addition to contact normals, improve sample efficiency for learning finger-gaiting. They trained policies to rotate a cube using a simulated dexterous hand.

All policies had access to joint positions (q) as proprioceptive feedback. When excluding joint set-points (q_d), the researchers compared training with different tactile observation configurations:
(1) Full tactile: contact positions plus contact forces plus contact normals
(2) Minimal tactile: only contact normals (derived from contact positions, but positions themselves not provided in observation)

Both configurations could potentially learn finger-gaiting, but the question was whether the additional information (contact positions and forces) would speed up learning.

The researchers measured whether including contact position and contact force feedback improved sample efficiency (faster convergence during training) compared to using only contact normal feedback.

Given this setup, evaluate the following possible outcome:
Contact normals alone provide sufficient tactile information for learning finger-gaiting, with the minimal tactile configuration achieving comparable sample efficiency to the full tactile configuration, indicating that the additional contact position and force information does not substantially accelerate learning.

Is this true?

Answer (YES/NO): NO